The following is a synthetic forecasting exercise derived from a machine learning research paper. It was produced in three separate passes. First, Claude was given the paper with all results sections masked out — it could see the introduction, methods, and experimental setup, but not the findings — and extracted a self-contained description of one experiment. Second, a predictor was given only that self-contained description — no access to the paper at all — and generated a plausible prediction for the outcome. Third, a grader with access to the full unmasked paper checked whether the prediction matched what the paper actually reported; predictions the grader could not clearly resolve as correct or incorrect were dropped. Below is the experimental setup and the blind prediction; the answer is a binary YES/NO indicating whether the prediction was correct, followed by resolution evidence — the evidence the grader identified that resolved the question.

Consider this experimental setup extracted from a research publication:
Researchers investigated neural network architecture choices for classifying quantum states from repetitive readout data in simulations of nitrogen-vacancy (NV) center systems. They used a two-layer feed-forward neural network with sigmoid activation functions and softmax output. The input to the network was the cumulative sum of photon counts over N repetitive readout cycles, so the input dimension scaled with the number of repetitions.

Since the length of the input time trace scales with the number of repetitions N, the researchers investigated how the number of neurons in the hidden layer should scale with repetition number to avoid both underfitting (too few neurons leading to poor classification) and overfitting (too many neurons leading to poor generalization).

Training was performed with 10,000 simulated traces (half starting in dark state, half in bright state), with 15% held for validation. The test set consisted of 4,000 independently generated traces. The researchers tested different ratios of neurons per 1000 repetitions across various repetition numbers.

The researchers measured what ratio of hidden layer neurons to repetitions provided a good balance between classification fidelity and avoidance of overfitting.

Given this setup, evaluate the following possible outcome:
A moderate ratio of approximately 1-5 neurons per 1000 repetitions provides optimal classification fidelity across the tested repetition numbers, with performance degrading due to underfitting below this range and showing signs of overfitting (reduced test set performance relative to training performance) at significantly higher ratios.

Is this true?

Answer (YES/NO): NO